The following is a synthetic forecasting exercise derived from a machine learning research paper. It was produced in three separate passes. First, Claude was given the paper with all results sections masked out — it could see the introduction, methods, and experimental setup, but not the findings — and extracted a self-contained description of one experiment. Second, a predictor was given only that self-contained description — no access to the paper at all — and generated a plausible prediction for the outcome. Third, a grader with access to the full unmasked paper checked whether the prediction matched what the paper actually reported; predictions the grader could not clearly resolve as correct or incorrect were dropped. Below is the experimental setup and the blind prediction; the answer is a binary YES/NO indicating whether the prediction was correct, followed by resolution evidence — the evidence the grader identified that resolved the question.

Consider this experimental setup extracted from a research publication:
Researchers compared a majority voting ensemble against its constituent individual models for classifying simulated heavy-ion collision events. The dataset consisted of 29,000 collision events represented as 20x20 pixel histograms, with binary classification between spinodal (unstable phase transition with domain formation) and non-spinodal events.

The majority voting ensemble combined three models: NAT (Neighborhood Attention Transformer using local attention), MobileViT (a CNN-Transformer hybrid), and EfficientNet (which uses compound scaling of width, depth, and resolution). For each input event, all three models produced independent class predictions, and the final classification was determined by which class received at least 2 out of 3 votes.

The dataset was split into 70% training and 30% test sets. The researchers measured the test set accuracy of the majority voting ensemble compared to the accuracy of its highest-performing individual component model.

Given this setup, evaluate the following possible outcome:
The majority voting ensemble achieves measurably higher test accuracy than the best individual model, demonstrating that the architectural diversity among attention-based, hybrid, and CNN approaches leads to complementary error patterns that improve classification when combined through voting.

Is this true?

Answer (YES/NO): NO